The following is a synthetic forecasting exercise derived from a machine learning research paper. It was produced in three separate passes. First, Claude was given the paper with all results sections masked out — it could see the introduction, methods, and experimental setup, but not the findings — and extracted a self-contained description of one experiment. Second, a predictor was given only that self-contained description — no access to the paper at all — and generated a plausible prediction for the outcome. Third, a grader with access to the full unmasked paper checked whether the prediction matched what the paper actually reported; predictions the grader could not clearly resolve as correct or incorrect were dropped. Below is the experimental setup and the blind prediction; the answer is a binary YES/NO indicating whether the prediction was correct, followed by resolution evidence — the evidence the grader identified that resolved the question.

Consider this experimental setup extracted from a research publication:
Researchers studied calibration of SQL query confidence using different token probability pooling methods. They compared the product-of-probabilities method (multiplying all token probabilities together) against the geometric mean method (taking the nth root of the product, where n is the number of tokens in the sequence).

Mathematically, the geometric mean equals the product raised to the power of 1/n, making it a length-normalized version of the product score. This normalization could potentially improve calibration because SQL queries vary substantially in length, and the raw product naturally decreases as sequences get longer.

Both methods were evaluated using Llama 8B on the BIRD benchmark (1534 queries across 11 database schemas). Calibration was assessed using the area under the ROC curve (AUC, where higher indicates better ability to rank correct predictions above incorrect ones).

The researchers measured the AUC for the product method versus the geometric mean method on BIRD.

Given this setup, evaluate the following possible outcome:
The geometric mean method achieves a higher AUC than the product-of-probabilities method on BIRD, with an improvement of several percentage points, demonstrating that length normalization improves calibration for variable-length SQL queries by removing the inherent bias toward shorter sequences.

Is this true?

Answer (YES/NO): NO